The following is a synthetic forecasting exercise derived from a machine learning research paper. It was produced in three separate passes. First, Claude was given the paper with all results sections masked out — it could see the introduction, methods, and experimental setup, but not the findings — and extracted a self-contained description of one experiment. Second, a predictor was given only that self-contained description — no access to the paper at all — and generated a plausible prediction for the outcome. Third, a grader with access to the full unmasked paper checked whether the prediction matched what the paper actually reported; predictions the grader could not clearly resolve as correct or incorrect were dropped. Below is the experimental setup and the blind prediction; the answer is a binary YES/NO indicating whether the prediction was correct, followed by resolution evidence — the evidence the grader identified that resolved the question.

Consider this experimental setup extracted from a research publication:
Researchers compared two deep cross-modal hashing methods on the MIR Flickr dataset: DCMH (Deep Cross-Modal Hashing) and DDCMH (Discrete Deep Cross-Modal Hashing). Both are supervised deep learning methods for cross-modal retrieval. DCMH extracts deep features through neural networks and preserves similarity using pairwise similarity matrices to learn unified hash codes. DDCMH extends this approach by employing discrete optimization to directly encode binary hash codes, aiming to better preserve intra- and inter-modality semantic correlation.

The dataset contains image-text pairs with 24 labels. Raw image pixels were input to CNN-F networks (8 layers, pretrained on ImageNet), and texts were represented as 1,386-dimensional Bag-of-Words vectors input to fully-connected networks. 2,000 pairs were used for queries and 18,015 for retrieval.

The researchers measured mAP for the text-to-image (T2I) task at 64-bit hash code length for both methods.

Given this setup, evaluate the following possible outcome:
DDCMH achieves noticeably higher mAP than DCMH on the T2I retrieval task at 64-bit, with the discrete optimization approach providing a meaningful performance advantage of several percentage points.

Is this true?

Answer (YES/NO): NO